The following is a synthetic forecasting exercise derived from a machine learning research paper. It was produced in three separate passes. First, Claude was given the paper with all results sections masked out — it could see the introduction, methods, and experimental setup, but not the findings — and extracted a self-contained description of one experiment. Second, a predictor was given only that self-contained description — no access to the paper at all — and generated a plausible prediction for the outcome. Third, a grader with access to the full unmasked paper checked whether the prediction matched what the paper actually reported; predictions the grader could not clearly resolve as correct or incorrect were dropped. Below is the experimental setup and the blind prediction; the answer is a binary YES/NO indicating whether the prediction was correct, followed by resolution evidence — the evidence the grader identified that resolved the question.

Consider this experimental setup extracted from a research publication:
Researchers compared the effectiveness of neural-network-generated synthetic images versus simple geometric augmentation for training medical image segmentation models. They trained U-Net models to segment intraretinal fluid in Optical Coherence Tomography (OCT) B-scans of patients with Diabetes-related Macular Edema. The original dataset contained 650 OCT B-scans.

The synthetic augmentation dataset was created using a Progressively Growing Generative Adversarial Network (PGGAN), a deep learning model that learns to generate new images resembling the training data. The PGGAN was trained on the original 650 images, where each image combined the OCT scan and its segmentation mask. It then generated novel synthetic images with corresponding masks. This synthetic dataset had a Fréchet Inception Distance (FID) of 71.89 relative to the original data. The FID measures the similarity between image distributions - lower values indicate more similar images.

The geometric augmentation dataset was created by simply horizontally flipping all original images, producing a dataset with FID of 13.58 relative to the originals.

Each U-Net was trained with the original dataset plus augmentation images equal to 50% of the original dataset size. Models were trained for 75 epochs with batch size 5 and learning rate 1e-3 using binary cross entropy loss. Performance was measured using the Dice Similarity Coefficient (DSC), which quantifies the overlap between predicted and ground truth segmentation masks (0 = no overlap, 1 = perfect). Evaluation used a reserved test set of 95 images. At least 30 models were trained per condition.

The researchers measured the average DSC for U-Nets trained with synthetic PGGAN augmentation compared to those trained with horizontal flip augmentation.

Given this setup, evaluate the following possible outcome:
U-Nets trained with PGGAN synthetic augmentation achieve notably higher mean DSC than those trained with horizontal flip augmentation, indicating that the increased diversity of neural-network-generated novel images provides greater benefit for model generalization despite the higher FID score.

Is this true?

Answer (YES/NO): YES